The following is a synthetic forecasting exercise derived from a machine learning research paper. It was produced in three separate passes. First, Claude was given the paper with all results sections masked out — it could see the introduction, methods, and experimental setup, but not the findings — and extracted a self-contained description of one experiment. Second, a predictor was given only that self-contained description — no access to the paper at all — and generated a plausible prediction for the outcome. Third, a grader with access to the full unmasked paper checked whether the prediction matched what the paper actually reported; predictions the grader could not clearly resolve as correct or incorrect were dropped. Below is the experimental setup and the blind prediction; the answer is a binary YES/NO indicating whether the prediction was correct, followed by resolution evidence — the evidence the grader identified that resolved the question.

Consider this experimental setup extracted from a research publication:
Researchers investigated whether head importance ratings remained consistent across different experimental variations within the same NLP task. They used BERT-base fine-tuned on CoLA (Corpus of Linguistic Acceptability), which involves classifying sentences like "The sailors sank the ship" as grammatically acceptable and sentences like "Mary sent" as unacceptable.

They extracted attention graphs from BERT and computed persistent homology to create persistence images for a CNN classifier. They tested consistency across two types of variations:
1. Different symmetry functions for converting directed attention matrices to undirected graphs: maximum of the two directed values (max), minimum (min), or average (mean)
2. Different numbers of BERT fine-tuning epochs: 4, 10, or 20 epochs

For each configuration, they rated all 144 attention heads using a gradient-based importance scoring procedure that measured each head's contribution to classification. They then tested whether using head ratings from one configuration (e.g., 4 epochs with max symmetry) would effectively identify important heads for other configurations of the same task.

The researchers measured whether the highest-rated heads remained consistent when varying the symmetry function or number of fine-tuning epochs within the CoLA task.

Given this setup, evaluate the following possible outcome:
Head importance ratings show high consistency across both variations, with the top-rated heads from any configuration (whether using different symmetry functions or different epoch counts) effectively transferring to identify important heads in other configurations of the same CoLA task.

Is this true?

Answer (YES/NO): YES